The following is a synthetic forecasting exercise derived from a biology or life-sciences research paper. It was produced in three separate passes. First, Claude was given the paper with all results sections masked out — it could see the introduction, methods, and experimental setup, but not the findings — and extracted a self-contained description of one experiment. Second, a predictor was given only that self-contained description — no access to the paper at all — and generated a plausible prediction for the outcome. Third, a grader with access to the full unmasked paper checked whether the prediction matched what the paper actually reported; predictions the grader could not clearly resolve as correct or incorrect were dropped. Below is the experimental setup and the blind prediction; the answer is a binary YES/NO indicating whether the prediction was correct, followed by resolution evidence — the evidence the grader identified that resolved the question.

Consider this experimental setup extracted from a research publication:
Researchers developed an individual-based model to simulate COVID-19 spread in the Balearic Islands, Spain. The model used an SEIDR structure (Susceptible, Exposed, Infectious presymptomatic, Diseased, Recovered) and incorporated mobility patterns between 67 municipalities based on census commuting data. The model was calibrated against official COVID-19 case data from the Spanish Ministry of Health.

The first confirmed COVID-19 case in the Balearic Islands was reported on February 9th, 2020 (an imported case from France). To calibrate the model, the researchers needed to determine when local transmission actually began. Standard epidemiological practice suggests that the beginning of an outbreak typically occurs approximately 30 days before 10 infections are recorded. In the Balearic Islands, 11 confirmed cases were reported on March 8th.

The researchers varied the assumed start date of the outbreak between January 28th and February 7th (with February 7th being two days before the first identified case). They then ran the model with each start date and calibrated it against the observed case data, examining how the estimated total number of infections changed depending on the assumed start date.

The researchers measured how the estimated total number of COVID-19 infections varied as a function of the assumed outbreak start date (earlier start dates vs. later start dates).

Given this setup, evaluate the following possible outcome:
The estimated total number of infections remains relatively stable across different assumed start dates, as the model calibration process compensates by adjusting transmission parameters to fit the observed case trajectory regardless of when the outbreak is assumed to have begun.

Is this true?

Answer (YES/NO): NO